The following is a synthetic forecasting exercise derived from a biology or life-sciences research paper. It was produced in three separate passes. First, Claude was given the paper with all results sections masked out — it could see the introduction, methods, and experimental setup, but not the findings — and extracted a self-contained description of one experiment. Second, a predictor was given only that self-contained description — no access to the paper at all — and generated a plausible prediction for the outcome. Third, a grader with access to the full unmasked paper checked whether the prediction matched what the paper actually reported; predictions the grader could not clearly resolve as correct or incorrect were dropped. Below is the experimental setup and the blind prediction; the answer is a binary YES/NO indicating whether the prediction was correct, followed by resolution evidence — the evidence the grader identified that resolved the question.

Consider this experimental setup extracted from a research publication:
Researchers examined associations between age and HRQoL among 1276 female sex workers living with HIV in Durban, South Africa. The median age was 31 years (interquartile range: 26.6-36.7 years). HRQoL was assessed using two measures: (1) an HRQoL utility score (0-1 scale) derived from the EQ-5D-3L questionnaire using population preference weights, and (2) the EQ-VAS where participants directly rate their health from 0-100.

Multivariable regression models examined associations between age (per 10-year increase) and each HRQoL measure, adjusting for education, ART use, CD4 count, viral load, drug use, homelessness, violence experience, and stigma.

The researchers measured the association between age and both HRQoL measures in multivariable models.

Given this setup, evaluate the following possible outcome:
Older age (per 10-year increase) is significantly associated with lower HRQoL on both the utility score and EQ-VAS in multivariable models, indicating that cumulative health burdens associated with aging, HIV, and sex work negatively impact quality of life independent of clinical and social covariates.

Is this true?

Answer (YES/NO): NO